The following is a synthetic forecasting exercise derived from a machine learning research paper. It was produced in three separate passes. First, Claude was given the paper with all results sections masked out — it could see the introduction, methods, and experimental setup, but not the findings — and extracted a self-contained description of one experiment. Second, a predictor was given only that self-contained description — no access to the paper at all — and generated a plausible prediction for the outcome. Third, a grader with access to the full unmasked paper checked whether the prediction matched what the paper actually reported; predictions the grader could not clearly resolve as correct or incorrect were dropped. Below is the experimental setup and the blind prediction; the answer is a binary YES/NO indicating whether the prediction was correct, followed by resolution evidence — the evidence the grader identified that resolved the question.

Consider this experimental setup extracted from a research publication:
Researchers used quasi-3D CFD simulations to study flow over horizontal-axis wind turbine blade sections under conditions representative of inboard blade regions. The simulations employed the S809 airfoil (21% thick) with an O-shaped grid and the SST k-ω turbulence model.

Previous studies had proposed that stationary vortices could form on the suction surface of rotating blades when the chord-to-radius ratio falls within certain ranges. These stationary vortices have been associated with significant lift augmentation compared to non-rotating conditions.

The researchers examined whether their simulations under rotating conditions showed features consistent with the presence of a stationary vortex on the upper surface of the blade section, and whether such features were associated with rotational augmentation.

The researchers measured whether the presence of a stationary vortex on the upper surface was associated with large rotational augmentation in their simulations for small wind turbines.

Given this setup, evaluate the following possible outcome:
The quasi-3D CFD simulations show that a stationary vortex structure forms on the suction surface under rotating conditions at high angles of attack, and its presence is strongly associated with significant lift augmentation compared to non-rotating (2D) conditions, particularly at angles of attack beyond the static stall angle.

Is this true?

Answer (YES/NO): YES